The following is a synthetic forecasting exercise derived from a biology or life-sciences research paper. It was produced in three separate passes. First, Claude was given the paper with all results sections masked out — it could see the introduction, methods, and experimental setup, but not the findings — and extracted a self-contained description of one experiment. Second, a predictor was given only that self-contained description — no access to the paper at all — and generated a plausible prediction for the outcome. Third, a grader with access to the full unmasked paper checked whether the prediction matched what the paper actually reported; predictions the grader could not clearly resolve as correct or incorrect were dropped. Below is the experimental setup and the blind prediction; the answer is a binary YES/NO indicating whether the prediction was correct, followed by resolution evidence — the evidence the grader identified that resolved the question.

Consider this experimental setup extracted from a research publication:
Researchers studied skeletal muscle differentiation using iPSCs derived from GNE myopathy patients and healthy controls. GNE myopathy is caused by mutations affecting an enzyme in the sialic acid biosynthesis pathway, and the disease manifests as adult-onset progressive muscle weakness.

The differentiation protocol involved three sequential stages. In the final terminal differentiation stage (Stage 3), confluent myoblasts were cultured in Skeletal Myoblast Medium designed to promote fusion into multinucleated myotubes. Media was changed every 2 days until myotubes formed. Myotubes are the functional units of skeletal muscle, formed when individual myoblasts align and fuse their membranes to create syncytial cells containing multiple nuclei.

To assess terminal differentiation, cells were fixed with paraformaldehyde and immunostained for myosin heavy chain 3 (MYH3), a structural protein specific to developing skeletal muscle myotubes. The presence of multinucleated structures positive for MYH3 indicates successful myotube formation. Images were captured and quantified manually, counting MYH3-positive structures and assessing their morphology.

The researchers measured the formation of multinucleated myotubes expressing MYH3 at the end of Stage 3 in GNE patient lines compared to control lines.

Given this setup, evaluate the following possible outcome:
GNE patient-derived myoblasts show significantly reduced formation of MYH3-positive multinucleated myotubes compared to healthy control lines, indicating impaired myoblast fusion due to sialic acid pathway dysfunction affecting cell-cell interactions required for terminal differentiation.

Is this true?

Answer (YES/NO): NO